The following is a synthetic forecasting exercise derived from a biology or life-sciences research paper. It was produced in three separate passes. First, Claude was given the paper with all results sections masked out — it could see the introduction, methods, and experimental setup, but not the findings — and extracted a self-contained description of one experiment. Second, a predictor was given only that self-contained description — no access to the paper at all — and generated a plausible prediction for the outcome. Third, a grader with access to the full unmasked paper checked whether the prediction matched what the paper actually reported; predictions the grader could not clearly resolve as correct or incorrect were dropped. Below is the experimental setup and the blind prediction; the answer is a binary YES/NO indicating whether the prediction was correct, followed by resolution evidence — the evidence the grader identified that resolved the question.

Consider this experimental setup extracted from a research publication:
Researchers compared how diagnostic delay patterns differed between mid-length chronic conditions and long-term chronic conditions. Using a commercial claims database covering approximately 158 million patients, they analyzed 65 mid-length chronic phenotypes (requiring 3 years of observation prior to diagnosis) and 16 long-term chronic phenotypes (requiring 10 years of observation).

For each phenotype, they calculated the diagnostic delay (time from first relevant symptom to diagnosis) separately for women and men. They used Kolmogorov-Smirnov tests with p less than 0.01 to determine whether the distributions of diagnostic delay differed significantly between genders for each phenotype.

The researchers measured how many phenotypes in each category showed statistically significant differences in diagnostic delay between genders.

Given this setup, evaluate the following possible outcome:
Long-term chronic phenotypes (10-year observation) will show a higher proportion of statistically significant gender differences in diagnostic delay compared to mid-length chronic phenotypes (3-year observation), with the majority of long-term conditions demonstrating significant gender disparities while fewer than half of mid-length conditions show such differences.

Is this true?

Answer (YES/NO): NO